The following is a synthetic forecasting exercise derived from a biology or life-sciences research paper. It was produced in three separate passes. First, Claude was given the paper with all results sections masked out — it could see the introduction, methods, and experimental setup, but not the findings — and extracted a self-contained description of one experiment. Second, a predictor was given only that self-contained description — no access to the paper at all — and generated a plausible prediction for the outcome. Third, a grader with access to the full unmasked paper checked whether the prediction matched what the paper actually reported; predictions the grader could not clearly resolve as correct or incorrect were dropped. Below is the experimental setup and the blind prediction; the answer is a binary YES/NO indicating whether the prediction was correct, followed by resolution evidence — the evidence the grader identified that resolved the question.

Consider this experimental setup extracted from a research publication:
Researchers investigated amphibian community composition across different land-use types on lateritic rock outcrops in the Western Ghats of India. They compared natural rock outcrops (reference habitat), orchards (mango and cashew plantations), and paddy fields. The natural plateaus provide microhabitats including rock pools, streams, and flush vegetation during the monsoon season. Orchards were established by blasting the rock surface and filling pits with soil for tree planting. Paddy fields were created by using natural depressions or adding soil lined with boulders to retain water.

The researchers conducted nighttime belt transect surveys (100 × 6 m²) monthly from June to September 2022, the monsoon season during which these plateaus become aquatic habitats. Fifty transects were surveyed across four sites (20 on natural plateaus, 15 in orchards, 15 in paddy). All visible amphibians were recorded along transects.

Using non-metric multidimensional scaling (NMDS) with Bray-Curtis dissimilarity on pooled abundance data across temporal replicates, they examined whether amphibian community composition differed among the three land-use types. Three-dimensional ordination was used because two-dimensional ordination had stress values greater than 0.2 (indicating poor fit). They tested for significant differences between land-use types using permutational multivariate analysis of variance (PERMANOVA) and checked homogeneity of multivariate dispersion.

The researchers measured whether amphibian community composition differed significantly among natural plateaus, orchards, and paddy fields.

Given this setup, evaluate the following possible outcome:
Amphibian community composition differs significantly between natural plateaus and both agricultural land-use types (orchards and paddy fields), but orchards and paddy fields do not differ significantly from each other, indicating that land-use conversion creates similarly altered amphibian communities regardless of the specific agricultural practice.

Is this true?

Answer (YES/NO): NO